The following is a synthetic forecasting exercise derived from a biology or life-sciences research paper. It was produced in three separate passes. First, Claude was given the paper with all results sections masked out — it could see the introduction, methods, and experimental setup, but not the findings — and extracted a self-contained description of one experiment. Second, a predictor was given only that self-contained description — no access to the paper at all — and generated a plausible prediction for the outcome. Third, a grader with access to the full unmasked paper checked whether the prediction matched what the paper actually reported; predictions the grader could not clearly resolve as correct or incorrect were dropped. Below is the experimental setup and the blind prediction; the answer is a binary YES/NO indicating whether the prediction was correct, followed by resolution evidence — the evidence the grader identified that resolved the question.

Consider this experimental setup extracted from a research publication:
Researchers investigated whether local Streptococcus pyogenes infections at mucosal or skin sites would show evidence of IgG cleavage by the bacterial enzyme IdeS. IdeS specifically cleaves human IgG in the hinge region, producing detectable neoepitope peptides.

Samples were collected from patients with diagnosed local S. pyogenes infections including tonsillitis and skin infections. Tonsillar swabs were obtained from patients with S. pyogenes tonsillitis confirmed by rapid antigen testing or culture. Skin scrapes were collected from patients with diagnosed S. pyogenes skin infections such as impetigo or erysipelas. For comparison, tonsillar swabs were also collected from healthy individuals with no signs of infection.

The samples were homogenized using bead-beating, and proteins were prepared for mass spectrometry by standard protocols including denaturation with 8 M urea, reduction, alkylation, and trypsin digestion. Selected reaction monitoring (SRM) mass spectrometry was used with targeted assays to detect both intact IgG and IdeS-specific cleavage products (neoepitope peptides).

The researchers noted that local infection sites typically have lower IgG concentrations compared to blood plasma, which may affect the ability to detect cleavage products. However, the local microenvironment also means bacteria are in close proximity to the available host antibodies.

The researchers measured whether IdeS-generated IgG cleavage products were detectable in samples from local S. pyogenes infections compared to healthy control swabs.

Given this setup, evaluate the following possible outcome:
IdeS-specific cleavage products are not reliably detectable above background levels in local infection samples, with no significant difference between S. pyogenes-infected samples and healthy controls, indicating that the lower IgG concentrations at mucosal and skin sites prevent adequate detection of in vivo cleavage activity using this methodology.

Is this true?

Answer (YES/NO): NO